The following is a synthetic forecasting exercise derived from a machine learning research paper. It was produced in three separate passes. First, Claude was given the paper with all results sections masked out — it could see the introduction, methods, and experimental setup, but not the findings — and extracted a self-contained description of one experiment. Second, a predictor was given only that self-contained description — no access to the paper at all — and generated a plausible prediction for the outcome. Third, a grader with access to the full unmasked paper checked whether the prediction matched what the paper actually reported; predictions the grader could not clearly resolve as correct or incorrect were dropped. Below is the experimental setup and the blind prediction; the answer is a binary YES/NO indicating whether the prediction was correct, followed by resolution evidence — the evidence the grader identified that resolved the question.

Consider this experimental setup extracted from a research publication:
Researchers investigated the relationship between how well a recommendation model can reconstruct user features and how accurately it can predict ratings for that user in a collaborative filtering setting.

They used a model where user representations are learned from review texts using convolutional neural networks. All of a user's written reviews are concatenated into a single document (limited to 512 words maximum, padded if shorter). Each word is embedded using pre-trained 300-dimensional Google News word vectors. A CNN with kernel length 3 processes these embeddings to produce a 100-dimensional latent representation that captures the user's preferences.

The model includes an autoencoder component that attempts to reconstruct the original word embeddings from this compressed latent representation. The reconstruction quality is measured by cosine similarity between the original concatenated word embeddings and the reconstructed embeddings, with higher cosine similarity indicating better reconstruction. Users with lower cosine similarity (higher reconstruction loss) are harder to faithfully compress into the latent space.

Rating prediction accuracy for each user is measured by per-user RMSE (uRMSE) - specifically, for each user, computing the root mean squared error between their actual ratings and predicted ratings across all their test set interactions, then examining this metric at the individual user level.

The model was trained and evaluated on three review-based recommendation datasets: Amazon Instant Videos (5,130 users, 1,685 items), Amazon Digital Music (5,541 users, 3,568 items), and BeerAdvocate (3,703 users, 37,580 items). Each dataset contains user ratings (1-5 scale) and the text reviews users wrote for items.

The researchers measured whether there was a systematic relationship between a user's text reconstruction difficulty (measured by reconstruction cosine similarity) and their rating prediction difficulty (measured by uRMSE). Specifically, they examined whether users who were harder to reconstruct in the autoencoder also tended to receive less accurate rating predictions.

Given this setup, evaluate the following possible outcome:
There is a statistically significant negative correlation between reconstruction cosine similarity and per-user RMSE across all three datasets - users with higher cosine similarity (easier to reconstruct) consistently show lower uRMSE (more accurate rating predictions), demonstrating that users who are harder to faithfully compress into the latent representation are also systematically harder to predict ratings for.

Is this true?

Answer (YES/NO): NO